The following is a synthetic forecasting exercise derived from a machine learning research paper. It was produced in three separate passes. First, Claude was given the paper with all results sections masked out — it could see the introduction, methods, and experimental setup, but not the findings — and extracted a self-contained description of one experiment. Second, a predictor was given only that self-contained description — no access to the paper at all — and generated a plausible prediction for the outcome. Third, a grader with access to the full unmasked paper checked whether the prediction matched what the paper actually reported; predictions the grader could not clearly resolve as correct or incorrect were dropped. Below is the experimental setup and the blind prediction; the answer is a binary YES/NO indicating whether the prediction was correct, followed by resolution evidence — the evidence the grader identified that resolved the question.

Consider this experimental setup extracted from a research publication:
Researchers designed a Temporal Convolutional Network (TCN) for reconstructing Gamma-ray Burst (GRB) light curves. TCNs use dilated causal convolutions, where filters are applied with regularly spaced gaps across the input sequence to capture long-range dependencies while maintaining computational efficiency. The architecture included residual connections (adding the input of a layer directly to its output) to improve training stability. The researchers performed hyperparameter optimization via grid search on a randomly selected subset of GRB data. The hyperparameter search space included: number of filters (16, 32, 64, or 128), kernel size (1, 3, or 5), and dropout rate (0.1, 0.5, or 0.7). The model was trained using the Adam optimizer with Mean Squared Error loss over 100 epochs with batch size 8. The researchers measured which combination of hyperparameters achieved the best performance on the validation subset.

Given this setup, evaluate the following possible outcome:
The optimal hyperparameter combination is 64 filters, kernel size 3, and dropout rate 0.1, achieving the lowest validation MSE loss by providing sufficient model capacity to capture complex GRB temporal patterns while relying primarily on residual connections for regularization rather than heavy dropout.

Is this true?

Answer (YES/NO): NO